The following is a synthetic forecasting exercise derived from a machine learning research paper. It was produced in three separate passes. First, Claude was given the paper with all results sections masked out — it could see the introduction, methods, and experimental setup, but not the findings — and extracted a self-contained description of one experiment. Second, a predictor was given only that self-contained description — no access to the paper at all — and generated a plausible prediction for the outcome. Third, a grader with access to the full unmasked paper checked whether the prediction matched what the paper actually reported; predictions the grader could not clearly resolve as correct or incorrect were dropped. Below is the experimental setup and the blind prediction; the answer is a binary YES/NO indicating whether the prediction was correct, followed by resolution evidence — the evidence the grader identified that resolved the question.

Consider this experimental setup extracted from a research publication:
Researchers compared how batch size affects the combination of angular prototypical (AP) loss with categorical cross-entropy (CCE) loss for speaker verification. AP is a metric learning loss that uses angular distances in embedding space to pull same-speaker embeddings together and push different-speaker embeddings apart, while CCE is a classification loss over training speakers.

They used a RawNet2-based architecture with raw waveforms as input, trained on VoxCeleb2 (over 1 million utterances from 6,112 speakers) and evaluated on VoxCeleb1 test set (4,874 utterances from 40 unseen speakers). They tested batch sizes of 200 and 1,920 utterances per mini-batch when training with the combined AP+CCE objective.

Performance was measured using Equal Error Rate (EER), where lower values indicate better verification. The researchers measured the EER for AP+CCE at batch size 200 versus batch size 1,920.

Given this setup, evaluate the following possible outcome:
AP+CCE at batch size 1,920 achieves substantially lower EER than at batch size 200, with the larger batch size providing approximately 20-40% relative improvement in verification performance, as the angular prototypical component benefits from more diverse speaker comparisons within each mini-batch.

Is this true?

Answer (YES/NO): NO